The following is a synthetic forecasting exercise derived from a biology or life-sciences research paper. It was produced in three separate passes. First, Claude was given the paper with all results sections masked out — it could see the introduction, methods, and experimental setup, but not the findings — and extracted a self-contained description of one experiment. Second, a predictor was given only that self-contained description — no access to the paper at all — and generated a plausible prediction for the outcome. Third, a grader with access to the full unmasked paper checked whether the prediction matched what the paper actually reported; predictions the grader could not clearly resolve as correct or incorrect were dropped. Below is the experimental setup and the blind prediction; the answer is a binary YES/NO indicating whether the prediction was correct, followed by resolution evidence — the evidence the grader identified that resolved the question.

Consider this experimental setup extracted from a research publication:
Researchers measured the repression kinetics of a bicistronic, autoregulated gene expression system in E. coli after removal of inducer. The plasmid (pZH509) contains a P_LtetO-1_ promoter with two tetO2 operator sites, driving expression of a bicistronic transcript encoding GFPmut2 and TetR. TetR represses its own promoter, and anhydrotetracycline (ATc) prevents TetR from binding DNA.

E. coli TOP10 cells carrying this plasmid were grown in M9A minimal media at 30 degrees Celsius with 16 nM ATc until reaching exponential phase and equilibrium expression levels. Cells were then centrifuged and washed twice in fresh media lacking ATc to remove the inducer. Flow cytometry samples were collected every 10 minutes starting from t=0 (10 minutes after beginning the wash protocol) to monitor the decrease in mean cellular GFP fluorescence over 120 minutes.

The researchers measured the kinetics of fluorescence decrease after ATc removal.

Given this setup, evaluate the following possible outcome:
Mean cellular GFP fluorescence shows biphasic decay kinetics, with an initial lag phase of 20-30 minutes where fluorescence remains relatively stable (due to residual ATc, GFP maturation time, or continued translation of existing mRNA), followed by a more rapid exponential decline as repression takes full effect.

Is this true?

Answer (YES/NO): NO